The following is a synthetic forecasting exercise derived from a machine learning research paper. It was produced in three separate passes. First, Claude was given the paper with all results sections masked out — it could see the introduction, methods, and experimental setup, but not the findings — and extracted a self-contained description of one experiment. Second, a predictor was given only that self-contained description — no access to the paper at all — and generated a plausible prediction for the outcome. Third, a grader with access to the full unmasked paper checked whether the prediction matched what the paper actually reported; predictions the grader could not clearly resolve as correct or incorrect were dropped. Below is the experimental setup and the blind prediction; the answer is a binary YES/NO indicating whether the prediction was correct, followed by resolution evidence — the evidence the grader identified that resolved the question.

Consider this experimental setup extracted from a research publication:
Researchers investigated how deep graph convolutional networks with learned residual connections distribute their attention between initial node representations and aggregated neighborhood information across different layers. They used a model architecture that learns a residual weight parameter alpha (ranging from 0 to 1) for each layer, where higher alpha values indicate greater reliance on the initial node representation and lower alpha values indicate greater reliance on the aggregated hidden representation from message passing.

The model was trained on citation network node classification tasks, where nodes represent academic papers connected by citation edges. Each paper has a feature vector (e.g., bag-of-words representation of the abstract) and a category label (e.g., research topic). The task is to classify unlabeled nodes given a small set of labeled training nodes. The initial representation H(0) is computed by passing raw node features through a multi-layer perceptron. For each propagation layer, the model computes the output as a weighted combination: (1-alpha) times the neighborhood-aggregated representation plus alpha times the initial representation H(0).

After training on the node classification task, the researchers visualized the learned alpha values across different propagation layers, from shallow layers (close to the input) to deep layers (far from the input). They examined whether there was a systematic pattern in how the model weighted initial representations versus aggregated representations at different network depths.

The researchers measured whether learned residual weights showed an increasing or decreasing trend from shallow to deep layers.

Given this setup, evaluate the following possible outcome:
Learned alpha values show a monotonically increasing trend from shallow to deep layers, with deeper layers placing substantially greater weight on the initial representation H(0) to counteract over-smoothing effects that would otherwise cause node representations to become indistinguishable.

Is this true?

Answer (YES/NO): YES